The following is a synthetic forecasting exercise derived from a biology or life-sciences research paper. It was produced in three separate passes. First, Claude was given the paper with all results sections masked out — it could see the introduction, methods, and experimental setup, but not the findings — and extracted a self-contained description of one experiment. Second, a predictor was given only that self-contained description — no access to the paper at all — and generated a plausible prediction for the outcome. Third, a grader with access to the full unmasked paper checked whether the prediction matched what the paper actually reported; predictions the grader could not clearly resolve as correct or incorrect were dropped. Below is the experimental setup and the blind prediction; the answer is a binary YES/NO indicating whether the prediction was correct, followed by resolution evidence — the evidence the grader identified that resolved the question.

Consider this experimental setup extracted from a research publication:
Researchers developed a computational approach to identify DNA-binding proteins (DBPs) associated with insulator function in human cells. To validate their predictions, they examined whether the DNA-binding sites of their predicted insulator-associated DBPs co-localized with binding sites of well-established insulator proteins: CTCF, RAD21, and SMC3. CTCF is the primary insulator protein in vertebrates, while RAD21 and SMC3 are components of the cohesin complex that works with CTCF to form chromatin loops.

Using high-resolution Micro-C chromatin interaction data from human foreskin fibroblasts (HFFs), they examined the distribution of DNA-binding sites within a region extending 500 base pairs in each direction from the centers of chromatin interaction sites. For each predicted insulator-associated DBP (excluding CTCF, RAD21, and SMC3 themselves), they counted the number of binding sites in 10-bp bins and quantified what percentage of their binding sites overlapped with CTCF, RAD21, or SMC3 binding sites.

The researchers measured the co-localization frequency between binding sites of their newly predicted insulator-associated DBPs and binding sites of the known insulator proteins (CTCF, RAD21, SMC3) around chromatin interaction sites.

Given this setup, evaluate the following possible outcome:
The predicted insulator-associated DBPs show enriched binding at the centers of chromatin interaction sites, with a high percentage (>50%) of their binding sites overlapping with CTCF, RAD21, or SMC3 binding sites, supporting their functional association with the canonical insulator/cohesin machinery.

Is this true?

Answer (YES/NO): NO